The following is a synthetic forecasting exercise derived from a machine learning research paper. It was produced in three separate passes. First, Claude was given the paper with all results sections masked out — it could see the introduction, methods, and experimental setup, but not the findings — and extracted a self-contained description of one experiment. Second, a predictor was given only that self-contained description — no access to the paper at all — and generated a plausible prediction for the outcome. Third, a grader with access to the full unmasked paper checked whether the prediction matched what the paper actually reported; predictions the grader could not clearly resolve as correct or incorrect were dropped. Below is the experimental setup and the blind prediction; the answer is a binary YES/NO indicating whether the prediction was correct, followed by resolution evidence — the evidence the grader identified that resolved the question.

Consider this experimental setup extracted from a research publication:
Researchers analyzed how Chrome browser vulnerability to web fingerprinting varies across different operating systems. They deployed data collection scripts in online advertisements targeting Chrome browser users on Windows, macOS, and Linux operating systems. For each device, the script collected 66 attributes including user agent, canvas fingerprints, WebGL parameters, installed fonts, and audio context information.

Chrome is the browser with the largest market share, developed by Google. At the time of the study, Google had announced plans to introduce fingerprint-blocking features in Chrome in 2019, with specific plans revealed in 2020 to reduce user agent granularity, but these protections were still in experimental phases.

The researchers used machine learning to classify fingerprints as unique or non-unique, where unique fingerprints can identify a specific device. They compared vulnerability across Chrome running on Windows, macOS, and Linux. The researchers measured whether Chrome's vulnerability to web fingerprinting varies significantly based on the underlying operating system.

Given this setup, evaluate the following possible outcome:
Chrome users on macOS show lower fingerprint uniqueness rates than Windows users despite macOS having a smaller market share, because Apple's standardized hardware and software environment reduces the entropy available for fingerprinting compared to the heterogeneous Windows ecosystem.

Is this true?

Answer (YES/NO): YES